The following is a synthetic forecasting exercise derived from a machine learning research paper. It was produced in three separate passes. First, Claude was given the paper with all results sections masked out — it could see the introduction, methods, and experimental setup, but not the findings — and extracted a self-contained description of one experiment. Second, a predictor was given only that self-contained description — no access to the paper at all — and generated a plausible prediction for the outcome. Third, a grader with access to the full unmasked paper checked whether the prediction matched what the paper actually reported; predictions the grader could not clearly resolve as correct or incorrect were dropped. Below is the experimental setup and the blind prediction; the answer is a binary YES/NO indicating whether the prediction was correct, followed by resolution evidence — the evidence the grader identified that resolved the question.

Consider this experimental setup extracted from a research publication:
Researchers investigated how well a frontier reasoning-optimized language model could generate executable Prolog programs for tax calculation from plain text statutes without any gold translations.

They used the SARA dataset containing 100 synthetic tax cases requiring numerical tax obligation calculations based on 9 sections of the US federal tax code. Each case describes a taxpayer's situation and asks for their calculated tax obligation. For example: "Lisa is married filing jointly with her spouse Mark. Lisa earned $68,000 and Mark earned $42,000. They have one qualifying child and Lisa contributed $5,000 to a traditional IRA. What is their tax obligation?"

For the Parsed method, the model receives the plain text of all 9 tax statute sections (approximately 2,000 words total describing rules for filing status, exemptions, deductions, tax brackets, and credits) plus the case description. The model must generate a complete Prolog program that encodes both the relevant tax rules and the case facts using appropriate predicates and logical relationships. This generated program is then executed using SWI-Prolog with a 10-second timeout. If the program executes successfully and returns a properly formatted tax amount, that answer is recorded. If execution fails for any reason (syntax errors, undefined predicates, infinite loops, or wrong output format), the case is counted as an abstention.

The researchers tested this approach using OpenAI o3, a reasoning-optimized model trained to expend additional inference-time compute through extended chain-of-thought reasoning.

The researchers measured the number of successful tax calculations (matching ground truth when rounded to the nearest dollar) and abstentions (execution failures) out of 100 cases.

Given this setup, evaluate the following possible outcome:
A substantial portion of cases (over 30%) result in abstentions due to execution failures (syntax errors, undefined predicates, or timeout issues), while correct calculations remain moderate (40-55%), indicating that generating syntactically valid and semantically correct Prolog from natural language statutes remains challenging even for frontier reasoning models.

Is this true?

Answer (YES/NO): NO